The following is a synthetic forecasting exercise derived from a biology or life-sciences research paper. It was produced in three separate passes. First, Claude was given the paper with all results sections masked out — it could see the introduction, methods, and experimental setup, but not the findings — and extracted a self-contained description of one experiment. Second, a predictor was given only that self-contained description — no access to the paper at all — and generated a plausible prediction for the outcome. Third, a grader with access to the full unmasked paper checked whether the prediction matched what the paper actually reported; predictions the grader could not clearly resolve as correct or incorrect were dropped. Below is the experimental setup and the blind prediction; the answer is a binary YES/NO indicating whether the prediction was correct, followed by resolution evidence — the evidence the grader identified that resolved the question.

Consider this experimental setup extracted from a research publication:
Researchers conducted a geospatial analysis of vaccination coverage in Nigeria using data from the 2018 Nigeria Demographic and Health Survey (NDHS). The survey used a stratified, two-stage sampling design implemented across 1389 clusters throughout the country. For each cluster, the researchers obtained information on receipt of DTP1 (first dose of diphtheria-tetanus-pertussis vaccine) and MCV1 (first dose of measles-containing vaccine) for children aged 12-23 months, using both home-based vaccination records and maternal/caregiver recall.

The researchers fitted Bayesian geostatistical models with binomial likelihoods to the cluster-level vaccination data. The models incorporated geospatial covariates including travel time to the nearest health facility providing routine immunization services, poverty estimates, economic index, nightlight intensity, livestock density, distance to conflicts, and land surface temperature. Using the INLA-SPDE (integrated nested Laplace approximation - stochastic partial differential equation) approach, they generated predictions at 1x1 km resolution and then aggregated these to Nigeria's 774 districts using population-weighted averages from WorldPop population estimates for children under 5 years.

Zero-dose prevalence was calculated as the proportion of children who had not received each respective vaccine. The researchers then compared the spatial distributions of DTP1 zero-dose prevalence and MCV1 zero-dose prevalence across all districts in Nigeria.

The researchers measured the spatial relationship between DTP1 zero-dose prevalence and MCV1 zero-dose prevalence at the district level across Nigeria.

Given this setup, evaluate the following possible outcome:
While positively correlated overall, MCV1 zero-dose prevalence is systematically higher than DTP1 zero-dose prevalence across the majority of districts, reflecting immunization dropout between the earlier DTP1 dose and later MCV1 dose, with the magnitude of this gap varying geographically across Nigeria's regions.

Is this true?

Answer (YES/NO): NO